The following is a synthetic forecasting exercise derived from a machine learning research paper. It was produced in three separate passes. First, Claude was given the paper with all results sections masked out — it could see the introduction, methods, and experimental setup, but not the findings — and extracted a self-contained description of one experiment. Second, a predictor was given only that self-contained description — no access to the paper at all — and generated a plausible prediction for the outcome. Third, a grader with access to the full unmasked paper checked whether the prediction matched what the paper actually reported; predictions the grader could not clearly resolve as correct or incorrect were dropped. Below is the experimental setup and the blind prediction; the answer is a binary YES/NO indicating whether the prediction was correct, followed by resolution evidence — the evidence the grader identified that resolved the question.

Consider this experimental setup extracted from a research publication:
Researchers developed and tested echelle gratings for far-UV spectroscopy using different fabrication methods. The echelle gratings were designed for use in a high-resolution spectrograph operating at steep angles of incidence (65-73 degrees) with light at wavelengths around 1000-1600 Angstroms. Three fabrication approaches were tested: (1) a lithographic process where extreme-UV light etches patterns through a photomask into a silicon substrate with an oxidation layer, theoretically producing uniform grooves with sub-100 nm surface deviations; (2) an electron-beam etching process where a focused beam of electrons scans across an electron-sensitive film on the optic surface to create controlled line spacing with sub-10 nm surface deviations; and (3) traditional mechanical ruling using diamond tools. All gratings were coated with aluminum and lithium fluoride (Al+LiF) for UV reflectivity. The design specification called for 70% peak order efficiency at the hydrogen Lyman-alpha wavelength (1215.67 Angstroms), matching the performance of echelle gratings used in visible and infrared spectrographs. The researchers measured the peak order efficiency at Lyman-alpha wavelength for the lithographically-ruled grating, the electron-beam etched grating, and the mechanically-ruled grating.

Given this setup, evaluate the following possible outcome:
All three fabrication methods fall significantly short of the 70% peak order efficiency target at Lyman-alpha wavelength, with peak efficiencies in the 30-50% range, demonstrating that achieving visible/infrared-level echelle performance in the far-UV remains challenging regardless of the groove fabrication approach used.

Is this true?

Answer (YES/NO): NO